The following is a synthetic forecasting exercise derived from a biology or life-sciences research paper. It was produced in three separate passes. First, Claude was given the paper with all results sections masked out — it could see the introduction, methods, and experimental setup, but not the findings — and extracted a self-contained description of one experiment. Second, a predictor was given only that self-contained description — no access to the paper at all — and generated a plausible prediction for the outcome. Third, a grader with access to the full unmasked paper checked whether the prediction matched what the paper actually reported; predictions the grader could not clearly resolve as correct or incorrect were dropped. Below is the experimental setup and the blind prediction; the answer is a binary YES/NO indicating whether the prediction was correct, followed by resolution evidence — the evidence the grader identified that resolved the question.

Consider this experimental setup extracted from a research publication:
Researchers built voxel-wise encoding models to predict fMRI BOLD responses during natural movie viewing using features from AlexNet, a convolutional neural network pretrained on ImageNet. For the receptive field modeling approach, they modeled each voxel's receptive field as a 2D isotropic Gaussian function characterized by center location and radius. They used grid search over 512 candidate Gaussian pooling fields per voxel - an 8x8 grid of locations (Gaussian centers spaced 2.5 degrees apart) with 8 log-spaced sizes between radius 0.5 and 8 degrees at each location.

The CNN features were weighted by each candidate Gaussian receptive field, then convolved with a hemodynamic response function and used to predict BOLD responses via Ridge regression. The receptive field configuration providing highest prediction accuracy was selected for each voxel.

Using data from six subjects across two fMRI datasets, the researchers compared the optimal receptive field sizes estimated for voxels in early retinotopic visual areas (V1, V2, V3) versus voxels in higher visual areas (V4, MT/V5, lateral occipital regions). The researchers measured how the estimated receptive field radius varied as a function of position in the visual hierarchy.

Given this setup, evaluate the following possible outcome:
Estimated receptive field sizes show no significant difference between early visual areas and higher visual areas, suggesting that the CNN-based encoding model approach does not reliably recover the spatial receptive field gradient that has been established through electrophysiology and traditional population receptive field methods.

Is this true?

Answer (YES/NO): NO